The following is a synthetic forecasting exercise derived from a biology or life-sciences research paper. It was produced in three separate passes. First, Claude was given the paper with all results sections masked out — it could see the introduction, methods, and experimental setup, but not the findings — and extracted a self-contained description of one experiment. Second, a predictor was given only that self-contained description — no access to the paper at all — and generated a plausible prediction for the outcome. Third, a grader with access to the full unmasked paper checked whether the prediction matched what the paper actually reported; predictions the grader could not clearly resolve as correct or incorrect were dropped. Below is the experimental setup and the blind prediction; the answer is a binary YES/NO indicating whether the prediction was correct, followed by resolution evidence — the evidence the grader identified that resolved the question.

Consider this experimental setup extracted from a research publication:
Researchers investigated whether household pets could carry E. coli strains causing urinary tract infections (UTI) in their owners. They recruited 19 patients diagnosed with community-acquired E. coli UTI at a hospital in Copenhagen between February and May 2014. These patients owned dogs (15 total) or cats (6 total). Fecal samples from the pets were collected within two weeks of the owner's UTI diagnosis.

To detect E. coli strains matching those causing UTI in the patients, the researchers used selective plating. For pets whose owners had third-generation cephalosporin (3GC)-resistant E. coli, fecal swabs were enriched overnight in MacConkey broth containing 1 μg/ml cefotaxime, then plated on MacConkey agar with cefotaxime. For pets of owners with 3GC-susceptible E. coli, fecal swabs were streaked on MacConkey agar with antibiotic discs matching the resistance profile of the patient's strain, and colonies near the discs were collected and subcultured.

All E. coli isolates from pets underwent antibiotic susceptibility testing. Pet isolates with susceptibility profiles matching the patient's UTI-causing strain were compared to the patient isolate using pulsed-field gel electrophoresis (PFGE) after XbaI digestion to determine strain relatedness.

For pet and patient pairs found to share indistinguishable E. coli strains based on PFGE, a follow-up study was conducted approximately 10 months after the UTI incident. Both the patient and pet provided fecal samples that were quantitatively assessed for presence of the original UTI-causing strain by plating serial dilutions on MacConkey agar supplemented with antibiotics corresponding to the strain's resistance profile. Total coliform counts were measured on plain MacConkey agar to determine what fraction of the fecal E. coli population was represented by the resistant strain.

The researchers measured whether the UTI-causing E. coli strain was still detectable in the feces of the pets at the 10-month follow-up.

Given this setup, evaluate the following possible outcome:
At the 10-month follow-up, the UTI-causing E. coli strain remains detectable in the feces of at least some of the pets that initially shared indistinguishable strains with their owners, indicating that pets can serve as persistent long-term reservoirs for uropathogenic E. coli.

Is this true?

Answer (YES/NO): YES